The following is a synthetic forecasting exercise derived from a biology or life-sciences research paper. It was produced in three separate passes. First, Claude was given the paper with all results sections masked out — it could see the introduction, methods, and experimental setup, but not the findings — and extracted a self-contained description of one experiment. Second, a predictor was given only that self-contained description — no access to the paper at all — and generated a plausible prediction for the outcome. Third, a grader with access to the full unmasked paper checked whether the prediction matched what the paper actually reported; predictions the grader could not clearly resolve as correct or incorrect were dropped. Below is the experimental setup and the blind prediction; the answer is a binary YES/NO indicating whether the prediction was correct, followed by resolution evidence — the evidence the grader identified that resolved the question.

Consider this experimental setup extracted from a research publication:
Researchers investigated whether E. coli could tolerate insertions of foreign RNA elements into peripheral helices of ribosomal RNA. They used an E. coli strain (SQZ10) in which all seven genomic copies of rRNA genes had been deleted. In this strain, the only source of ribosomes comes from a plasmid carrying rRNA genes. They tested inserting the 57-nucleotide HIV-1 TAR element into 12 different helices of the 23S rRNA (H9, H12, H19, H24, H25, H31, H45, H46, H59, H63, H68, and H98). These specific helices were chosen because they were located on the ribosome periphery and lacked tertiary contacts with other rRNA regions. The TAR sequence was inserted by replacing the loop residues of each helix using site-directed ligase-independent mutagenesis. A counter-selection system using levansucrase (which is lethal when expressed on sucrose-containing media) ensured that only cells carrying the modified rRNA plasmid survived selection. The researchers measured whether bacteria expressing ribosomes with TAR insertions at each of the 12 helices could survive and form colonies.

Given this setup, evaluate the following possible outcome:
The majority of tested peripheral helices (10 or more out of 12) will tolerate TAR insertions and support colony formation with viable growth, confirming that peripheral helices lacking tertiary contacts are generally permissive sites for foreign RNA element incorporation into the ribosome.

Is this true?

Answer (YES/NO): YES